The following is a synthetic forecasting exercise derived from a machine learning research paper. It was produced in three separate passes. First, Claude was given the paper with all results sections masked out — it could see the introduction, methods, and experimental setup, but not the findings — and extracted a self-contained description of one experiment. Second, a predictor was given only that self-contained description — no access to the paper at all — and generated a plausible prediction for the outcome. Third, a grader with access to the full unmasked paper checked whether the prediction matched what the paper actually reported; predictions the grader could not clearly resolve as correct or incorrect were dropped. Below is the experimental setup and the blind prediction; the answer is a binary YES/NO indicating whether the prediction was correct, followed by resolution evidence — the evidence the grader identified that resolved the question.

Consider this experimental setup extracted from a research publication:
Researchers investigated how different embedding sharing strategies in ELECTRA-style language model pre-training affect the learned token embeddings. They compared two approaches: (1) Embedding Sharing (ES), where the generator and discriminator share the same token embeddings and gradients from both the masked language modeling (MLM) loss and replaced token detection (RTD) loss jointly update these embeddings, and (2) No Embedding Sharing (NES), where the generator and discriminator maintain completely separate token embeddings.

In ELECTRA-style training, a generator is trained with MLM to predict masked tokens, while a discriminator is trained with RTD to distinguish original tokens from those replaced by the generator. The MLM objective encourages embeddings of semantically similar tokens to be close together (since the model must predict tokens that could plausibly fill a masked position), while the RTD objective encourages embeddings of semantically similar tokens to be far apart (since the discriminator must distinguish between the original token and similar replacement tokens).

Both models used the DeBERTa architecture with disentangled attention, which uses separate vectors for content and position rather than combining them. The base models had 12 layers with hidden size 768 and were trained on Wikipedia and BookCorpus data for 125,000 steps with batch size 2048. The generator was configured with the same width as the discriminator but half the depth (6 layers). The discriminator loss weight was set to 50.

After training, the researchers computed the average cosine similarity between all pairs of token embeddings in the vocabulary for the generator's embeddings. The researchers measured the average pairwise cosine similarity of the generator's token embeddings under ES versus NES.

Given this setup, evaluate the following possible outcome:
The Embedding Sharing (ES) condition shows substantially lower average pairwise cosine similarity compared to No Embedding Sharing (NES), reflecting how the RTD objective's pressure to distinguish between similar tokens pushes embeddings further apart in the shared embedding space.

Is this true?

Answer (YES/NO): YES